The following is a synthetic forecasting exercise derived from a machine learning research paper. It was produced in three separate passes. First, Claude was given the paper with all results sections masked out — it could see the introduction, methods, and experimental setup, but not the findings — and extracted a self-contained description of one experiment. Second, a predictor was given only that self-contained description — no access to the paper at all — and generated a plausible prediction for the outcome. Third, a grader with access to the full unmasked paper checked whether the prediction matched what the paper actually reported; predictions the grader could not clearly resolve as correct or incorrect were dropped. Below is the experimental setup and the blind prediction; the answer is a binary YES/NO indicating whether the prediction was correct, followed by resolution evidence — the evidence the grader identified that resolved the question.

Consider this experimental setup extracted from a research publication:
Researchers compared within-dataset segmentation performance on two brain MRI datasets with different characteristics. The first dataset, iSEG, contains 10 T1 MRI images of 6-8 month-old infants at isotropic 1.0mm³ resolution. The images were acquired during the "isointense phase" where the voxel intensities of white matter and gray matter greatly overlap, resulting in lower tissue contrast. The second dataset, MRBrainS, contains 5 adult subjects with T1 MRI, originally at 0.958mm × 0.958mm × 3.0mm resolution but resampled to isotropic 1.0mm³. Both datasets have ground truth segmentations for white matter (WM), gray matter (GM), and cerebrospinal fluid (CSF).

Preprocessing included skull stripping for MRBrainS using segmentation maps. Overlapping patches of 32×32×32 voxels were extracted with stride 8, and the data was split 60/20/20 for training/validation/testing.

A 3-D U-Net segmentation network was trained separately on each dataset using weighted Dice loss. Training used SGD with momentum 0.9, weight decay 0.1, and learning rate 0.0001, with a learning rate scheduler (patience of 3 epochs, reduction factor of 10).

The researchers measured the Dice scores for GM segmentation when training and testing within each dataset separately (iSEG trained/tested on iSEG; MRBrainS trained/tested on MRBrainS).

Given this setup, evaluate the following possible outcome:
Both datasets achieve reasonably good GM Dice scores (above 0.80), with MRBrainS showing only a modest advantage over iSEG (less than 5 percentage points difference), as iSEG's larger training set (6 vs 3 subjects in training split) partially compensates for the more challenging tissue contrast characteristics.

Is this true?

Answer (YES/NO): NO